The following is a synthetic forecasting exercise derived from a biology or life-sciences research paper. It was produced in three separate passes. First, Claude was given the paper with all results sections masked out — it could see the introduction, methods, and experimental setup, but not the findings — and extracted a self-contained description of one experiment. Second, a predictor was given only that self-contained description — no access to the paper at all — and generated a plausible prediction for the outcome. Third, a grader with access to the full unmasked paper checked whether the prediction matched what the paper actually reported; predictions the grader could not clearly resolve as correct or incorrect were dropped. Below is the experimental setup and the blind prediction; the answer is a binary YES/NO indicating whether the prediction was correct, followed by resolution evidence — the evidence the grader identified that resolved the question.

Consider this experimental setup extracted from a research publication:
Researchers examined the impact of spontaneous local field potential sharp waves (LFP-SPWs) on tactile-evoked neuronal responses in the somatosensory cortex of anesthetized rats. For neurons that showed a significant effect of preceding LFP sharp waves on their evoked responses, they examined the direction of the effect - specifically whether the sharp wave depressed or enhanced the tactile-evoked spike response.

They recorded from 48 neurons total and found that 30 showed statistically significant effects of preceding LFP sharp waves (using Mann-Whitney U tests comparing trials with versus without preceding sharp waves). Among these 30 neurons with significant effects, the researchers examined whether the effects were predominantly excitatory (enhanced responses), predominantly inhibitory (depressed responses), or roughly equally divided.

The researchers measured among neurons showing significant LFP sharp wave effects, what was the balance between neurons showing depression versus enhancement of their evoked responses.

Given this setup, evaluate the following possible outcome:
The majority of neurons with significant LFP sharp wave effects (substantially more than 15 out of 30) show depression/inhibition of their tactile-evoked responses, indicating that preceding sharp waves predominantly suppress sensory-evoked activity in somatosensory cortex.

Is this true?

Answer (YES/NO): YES